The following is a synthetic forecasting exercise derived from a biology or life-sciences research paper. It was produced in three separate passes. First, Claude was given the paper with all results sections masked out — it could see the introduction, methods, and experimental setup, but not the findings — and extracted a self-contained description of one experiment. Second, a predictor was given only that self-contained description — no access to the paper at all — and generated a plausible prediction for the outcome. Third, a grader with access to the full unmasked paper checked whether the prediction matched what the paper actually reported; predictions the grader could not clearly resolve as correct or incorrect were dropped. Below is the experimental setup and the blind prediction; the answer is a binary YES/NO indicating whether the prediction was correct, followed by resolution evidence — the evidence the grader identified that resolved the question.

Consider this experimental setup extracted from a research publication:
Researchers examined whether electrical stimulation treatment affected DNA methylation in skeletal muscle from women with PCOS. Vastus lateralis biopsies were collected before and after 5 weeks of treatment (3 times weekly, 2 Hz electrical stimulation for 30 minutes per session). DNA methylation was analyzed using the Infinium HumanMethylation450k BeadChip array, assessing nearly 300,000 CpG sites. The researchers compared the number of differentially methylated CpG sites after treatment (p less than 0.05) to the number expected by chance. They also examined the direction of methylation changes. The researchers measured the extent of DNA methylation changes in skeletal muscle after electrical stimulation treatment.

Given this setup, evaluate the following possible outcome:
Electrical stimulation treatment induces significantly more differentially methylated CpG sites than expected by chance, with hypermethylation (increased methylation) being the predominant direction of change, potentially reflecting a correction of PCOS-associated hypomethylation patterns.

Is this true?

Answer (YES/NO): NO